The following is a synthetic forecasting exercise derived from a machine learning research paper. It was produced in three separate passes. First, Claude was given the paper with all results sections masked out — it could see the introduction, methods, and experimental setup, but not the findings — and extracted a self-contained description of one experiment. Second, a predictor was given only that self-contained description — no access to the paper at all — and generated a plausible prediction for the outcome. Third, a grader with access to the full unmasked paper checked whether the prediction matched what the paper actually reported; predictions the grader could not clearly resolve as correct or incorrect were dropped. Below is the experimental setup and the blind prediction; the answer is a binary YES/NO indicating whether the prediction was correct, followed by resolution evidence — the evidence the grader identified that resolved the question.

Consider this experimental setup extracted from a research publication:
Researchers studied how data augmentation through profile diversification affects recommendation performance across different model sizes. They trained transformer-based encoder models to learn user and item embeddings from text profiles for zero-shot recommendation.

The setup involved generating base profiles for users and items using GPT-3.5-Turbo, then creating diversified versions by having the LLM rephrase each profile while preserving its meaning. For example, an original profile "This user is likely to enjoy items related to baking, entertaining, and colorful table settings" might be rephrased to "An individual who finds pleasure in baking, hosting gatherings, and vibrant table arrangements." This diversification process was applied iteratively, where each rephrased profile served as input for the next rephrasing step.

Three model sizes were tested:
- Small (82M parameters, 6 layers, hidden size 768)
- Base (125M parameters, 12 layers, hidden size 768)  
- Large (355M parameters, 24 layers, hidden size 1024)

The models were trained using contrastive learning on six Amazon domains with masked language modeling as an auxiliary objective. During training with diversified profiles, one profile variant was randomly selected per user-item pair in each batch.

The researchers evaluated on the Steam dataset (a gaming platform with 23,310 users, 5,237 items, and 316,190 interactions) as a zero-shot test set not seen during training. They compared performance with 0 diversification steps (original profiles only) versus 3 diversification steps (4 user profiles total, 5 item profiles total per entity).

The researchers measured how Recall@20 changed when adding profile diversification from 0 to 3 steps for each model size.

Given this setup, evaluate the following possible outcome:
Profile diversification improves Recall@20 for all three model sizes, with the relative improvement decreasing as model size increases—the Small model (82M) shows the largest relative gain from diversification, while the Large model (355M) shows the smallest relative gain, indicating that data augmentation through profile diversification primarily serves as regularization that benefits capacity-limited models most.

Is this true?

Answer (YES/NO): NO